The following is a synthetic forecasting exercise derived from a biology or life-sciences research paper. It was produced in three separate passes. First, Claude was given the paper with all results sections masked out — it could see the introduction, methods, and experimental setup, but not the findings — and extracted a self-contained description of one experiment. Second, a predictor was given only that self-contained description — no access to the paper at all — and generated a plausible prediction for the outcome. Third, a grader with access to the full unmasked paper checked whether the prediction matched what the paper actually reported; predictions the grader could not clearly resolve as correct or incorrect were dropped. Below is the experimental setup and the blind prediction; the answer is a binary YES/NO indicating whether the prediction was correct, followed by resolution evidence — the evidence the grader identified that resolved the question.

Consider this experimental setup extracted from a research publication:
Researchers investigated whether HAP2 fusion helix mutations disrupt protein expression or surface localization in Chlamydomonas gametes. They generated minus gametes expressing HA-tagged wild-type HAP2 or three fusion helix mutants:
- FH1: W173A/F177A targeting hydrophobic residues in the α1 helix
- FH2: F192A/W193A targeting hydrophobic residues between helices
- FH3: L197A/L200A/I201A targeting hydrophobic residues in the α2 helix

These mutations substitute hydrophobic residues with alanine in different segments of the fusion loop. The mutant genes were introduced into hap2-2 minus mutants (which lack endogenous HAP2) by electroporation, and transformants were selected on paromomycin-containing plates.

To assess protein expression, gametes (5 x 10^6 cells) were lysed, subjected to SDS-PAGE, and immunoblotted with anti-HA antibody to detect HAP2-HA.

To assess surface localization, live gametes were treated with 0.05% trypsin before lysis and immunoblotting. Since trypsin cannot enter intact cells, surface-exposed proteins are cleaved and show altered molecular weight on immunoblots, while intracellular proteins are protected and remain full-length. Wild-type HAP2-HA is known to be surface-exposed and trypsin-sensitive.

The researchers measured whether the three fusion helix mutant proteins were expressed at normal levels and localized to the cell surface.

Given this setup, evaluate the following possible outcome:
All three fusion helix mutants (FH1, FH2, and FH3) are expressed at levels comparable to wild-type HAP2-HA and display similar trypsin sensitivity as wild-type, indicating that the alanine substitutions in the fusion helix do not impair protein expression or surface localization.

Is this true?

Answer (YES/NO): YES